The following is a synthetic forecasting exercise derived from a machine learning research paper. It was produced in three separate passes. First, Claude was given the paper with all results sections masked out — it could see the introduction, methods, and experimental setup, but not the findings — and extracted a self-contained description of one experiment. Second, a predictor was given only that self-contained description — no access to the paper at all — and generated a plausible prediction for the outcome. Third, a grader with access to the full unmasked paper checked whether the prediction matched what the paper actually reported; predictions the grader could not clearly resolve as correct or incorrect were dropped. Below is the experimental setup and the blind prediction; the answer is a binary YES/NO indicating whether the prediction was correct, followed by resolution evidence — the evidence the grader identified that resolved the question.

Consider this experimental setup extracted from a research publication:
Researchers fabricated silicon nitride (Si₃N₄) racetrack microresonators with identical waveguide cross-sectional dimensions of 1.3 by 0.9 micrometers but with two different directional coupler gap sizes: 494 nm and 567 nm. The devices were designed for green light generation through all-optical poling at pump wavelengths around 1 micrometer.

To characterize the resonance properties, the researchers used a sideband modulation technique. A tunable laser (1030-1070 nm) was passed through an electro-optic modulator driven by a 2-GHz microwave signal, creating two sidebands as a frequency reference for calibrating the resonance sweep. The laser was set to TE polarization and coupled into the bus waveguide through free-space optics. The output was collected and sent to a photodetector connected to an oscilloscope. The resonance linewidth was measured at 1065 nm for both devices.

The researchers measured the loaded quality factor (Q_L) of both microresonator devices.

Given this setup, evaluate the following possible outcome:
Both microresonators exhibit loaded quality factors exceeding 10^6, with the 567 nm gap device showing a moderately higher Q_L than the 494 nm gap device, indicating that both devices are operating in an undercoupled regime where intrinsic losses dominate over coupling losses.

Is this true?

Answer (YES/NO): NO